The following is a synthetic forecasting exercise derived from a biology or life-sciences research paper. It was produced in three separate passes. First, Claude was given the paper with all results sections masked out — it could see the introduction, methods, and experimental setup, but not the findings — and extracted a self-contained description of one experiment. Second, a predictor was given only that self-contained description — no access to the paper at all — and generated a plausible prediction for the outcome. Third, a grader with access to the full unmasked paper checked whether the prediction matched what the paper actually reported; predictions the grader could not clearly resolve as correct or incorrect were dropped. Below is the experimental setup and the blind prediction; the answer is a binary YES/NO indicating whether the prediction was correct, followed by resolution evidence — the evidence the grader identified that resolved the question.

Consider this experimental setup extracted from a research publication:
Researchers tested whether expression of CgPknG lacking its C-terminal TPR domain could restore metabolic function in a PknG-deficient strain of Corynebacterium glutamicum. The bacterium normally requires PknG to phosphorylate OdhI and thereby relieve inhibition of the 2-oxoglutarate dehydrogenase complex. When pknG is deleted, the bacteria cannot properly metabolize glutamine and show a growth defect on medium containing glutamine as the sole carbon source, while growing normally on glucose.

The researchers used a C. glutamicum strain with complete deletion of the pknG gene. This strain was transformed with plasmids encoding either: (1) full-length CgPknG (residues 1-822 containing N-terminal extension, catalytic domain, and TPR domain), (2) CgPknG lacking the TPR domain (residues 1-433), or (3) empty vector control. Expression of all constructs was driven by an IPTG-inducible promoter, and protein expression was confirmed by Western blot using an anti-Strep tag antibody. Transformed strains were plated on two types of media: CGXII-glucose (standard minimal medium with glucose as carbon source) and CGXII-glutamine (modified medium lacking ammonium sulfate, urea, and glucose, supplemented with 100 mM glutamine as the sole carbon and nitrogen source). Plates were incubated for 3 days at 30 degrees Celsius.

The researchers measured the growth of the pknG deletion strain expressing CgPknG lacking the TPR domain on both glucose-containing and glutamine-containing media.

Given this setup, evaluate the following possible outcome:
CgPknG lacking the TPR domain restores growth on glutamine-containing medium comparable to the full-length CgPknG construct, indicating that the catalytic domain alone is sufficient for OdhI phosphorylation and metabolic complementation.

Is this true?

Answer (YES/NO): NO